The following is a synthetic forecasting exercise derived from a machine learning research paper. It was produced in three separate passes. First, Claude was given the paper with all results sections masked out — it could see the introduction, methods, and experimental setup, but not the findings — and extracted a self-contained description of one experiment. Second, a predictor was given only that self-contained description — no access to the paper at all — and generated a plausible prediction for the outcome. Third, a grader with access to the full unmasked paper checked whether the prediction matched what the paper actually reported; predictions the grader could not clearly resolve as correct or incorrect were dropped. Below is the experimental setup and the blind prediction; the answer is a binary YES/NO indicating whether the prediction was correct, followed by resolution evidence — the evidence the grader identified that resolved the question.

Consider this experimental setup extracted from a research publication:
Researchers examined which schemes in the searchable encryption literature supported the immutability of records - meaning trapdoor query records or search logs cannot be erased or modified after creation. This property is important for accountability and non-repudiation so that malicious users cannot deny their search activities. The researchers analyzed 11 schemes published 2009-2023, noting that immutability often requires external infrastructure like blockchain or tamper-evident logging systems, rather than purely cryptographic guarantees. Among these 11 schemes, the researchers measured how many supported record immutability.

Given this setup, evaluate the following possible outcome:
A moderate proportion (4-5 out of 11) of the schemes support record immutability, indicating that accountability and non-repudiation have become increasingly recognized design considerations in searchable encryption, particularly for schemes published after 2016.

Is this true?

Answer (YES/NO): YES